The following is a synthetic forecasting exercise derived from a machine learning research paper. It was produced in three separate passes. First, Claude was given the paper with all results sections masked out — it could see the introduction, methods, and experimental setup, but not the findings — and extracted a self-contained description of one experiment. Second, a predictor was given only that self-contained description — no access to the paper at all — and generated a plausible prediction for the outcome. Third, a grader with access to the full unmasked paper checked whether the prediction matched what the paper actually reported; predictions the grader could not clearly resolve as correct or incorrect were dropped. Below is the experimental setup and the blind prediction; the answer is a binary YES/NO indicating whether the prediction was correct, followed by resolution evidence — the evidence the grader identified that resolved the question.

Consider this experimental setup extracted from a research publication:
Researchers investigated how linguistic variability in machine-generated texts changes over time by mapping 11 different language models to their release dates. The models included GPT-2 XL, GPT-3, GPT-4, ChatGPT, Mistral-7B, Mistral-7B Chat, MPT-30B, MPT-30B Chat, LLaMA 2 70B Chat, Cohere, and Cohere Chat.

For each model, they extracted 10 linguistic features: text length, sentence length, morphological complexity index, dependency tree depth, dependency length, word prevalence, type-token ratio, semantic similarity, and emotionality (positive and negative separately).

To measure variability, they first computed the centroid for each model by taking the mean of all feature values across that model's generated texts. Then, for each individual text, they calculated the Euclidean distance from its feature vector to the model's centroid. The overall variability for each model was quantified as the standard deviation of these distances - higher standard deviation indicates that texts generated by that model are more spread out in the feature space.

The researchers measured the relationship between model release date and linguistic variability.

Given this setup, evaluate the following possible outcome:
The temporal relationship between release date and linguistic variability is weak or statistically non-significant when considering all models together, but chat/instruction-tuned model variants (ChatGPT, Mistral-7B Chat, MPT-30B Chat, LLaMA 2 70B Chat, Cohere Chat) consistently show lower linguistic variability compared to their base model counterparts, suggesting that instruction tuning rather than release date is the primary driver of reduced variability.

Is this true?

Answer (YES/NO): NO